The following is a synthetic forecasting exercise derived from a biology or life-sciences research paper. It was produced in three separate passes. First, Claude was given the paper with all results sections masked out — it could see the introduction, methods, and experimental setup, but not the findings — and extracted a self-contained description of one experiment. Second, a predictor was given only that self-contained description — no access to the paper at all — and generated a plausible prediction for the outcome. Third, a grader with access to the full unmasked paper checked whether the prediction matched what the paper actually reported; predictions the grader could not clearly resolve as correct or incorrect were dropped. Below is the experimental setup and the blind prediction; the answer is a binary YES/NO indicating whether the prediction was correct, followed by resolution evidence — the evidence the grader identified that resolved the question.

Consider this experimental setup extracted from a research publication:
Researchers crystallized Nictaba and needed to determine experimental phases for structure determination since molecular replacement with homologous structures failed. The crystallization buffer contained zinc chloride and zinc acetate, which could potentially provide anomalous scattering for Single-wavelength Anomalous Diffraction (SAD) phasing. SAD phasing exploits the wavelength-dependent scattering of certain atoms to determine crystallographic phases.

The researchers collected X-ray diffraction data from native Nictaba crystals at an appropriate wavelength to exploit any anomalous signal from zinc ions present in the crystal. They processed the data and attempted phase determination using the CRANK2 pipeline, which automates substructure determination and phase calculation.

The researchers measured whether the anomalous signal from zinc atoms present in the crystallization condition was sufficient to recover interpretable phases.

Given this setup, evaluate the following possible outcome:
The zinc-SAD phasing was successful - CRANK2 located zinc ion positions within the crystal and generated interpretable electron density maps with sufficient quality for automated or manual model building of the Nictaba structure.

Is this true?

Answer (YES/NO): NO